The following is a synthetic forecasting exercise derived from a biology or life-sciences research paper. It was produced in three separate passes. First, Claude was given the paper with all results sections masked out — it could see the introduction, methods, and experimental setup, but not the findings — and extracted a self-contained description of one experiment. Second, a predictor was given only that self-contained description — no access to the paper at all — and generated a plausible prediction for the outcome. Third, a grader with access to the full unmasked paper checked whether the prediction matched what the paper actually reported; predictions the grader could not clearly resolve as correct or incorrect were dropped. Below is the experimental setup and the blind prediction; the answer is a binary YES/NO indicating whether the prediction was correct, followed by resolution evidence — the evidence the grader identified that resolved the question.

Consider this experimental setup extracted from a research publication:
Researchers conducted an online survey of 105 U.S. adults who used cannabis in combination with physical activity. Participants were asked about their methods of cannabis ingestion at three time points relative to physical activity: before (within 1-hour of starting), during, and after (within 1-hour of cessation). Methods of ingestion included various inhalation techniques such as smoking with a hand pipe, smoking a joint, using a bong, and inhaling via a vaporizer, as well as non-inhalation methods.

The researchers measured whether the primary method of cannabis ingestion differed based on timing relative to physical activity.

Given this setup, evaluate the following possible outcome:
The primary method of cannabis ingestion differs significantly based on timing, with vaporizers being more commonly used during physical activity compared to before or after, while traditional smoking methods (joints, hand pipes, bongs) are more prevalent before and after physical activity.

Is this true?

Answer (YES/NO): NO